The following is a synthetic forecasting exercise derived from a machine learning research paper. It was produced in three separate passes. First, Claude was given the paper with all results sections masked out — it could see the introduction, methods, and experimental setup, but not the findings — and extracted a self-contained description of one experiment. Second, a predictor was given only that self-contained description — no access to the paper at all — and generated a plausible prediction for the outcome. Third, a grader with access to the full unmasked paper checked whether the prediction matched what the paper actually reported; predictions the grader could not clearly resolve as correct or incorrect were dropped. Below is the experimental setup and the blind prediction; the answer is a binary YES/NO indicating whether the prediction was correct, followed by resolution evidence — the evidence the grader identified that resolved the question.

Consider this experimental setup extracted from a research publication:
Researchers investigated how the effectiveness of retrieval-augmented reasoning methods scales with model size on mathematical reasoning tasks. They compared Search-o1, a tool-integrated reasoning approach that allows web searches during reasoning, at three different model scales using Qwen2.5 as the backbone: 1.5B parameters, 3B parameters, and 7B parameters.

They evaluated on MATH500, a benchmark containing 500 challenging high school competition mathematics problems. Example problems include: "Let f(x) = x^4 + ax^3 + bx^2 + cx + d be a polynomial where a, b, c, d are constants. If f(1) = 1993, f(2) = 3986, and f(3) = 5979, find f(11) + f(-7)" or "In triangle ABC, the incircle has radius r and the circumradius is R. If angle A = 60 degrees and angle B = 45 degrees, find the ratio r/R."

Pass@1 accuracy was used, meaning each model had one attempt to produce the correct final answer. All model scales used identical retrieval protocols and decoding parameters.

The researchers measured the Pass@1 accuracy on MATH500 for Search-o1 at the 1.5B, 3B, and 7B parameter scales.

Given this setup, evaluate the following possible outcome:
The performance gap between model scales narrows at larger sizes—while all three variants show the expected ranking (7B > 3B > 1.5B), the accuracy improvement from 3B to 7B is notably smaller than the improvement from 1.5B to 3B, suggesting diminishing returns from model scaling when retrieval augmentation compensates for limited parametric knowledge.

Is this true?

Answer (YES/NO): YES